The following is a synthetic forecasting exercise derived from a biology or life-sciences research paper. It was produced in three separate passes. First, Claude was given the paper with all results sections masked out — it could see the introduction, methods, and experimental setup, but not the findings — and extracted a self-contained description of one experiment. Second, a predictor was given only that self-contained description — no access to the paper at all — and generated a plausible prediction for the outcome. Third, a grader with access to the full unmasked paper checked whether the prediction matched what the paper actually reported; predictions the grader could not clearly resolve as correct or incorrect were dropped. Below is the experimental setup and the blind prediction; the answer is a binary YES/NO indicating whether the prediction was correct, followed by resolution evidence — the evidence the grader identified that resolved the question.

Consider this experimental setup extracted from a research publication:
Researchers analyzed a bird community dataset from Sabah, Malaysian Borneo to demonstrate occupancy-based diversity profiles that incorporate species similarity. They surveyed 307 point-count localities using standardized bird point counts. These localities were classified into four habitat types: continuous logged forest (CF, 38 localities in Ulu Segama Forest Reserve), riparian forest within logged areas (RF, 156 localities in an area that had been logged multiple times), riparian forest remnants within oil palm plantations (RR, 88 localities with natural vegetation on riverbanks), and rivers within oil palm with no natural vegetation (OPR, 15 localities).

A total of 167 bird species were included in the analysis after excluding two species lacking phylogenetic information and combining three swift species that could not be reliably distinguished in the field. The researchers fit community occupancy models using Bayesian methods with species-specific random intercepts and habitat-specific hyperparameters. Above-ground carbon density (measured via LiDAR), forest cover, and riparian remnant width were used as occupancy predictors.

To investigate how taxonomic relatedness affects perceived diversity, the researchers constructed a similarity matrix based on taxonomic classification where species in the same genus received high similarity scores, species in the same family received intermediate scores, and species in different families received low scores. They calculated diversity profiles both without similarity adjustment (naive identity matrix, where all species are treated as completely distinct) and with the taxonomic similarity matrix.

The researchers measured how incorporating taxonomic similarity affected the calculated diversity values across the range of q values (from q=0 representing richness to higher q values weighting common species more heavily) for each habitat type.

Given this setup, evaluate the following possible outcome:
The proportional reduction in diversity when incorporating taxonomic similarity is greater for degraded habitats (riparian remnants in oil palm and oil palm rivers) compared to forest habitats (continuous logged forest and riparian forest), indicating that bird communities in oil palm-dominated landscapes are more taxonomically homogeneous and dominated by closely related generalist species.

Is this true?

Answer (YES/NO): NO